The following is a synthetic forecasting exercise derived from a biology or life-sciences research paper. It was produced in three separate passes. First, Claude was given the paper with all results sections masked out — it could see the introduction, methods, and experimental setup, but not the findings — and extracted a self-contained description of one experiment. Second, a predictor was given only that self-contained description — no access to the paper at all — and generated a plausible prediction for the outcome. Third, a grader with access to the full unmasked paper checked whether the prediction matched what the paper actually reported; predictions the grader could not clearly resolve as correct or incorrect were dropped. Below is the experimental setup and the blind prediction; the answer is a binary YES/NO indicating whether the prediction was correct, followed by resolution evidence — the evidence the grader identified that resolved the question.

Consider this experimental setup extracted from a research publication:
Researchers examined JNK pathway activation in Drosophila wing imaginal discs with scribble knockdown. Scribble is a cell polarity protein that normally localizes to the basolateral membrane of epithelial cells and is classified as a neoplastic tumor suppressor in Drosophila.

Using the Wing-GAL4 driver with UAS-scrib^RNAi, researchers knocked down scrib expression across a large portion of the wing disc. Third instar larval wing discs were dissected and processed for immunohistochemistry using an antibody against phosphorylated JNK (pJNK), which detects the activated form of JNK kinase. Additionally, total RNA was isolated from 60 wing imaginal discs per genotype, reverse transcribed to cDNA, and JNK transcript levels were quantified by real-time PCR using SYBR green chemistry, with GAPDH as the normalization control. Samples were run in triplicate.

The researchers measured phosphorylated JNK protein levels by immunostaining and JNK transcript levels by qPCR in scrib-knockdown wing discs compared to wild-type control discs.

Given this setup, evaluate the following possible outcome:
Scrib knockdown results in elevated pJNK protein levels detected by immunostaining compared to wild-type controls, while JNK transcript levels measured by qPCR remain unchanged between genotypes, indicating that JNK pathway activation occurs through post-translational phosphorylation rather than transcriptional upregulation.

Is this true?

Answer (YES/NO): NO